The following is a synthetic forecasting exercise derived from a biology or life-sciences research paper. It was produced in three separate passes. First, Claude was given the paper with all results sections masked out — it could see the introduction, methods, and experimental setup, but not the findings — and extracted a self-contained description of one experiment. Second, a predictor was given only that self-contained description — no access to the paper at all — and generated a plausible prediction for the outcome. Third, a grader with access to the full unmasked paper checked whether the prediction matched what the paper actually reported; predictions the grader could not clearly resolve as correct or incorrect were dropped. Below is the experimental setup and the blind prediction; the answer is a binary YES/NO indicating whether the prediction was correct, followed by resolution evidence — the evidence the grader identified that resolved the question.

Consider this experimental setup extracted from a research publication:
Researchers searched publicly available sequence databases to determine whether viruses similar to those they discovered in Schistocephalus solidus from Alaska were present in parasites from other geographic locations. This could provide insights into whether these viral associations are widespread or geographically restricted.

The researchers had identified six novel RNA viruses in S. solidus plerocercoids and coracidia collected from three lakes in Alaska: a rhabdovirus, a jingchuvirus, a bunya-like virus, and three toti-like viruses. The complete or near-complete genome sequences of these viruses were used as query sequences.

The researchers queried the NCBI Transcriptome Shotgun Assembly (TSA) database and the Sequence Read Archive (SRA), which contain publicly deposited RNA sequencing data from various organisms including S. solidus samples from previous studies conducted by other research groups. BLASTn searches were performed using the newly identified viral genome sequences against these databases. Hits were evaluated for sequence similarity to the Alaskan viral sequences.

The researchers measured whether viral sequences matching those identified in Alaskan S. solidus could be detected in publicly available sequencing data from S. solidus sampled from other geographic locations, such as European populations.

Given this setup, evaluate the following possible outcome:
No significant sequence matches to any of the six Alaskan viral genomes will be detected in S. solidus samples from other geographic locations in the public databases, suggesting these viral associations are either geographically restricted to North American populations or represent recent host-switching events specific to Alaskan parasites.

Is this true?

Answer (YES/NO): NO